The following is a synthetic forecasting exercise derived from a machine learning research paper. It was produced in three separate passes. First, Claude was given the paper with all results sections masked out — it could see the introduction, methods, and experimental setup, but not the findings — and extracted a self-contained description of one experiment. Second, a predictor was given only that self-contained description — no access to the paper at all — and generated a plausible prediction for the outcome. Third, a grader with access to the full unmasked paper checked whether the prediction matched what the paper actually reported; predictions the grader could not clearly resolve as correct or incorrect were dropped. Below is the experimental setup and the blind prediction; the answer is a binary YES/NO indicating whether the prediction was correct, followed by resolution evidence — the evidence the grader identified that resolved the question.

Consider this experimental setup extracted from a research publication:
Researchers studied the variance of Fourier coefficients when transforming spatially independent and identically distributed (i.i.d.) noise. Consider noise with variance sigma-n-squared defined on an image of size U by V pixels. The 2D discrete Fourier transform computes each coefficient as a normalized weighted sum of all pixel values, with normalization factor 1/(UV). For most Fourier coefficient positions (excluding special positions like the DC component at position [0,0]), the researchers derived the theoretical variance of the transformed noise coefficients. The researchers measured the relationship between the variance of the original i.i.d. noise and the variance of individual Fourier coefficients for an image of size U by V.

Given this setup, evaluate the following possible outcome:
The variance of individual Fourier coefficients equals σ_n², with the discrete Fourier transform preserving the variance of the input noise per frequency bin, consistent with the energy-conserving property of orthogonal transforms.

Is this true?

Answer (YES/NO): NO